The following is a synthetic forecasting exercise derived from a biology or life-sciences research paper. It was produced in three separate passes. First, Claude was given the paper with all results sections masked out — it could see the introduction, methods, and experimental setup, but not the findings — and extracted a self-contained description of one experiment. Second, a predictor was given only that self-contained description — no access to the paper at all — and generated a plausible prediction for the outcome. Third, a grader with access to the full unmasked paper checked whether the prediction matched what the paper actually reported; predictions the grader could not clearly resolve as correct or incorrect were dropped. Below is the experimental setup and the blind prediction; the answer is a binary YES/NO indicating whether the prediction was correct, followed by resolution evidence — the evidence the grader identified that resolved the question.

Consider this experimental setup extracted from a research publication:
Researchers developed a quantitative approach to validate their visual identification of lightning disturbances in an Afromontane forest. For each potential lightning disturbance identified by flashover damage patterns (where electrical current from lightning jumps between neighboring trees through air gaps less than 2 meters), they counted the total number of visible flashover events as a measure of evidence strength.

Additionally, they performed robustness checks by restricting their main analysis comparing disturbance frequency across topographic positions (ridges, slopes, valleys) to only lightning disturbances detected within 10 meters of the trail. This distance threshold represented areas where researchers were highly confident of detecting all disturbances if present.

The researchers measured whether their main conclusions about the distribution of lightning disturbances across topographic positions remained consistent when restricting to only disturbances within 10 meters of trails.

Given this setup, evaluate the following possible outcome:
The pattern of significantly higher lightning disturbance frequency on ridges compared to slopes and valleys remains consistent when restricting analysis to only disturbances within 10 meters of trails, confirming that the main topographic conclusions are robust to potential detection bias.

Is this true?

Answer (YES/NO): YES